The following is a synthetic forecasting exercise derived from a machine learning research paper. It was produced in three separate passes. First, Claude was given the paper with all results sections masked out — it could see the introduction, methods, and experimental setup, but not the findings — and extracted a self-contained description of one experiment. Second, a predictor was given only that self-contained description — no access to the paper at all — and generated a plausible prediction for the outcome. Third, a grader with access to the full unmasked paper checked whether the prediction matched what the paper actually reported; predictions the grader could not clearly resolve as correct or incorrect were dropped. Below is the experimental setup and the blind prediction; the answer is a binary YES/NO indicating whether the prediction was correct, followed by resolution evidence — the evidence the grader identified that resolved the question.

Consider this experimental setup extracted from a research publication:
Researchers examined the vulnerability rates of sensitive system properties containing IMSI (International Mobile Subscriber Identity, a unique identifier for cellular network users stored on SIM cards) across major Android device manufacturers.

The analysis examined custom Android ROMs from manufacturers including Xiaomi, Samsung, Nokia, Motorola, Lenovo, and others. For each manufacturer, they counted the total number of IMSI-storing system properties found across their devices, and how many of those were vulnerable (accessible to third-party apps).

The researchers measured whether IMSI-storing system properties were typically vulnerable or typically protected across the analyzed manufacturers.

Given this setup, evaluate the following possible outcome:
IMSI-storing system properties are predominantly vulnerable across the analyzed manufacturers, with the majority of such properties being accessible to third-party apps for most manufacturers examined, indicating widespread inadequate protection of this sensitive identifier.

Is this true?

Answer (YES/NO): NO